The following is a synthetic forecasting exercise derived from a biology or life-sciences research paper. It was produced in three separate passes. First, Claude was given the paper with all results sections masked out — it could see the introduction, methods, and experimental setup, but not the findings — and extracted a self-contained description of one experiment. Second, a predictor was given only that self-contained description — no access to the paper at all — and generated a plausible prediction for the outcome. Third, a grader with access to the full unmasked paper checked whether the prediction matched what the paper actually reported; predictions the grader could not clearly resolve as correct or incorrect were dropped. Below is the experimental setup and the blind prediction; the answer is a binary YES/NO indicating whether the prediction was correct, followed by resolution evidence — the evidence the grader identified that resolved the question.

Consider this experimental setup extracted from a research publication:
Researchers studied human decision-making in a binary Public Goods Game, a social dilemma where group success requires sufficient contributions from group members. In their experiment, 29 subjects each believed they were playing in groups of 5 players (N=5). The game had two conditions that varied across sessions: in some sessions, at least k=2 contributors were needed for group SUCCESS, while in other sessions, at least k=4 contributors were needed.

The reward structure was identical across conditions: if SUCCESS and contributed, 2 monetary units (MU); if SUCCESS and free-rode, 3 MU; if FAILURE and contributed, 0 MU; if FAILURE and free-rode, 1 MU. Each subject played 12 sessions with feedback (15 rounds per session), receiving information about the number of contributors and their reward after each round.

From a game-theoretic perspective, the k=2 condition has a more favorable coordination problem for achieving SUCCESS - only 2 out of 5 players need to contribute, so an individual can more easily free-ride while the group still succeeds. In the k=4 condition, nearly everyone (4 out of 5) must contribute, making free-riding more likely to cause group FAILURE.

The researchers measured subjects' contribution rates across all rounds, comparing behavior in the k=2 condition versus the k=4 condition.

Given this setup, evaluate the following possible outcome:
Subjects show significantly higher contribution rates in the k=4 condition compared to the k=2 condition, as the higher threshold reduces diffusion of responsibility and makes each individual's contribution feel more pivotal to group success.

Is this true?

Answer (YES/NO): YES